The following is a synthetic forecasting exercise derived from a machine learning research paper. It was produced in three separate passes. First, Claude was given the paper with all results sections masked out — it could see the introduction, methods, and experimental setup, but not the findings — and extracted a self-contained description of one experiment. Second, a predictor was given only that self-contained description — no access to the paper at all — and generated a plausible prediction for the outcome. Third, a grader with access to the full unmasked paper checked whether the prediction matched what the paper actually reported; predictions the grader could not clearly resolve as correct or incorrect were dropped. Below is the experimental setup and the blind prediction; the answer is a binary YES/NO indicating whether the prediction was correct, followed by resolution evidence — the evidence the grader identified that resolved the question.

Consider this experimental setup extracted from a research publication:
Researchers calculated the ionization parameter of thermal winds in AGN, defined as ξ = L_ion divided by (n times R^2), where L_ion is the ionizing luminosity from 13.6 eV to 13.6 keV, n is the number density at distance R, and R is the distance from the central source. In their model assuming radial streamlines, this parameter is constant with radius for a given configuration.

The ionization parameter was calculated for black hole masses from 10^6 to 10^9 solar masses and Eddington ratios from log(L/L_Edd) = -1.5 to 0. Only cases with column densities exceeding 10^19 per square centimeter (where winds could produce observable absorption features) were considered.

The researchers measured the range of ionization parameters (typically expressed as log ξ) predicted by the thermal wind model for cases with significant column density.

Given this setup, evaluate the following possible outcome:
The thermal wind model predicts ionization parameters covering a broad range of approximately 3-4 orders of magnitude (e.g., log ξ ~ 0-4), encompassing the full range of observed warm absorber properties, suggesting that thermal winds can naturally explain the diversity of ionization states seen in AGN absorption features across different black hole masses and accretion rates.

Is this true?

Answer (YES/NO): NO